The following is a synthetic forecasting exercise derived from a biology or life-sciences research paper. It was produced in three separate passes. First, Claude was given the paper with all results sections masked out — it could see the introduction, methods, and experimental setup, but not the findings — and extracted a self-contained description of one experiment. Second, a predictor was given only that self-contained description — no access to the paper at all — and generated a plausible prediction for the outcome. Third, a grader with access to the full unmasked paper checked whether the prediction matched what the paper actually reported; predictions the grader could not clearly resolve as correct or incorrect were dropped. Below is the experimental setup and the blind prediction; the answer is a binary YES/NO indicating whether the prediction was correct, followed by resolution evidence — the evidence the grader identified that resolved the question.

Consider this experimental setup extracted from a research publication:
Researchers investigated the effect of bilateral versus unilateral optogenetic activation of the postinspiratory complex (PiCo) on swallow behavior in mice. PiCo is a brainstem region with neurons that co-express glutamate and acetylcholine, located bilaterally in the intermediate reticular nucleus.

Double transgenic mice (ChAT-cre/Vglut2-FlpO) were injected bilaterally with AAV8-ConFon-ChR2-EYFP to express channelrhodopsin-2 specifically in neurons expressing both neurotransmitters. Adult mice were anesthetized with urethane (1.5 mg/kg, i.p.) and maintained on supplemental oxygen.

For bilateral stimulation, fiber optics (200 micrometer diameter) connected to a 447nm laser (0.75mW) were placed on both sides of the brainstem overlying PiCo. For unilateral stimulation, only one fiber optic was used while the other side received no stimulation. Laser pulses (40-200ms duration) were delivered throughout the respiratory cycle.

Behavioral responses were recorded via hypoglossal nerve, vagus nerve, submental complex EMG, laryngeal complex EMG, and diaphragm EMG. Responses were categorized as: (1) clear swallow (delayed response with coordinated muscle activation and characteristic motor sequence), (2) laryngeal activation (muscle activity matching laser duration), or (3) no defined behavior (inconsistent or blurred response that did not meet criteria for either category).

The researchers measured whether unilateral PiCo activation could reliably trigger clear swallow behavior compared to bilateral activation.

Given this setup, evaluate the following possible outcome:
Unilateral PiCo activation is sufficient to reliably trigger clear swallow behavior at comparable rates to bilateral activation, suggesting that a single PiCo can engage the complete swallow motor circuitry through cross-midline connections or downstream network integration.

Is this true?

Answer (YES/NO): NO